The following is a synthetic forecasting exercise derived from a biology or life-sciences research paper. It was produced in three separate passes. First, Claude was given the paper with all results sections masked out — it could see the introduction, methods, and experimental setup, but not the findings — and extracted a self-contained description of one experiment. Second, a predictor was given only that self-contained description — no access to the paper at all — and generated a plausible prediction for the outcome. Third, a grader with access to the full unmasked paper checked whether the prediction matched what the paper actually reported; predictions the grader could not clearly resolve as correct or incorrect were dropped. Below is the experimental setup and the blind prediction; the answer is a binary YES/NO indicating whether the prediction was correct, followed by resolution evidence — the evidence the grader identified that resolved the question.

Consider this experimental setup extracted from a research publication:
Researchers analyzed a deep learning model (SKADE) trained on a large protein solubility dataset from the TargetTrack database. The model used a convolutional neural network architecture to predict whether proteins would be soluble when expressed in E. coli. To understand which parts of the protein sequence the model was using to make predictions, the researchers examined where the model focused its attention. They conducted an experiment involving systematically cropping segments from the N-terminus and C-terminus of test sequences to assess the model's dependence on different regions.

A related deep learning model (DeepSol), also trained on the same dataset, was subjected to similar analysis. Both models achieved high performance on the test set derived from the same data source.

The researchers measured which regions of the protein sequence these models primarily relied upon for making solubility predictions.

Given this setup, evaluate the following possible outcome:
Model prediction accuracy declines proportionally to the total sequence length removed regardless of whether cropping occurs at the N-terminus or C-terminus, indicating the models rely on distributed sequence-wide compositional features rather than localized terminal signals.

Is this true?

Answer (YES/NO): NO